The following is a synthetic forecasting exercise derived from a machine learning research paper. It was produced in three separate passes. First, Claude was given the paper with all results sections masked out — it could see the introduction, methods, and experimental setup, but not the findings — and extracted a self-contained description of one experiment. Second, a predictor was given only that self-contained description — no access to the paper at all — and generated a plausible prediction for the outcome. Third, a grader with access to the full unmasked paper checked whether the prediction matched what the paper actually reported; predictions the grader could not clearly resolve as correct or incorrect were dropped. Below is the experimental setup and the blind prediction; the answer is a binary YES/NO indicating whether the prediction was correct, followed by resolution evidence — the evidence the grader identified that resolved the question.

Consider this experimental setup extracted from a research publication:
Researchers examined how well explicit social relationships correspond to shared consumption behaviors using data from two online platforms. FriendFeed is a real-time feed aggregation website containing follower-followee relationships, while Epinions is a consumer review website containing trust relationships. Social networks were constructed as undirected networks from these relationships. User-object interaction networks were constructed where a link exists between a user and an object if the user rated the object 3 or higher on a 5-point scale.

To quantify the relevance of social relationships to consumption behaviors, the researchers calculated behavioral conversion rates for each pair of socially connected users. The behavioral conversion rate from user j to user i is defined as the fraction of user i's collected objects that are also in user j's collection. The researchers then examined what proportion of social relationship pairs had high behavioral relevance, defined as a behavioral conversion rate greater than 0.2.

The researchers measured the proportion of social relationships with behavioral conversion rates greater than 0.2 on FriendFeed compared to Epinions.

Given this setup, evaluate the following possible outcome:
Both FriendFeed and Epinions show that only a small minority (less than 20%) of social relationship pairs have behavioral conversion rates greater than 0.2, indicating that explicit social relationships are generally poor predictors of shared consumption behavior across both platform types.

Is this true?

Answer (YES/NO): YES